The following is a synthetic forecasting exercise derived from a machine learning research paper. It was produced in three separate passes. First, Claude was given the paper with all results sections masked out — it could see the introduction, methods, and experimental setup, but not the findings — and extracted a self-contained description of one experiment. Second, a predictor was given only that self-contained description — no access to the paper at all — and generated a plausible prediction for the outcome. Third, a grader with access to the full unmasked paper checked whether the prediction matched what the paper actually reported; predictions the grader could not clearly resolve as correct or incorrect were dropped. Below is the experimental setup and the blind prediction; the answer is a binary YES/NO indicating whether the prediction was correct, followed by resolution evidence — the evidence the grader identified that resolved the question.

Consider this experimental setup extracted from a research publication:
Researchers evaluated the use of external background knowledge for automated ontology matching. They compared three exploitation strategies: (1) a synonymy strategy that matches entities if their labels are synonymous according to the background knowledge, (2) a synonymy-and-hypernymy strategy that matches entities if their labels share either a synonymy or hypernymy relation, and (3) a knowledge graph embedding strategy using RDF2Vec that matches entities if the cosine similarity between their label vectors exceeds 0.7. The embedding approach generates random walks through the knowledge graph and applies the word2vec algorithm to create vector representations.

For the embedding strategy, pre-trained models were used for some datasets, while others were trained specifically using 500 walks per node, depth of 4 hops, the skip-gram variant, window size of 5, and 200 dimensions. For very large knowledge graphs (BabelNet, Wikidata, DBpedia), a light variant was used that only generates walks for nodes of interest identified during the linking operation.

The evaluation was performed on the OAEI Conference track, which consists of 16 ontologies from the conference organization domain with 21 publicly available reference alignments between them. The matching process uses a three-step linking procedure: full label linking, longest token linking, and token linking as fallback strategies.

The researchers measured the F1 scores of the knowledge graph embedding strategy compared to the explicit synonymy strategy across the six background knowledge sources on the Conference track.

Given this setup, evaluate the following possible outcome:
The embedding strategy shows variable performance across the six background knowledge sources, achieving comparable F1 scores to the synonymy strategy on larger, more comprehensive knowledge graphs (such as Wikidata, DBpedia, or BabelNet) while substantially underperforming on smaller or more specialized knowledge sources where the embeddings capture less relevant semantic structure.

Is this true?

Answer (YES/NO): NO